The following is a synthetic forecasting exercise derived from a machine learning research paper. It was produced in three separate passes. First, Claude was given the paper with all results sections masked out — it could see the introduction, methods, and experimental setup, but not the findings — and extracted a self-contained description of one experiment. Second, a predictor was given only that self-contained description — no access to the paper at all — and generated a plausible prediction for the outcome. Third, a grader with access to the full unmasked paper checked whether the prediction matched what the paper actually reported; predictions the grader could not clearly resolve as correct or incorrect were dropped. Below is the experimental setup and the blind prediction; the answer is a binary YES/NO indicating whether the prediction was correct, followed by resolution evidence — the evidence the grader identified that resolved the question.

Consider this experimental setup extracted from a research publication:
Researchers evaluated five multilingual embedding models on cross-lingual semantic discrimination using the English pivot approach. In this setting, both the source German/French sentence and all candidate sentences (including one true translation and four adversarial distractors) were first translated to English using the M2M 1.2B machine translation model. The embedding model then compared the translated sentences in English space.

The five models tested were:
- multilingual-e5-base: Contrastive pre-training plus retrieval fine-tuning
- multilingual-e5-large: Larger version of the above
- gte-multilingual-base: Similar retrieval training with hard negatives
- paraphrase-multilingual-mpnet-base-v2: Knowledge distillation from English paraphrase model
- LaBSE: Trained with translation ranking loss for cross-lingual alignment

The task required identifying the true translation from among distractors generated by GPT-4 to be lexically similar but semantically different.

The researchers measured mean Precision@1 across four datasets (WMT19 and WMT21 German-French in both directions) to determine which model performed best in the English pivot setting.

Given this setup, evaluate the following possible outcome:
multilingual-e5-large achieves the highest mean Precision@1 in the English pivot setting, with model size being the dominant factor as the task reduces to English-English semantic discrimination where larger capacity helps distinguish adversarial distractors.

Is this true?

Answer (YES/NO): NO